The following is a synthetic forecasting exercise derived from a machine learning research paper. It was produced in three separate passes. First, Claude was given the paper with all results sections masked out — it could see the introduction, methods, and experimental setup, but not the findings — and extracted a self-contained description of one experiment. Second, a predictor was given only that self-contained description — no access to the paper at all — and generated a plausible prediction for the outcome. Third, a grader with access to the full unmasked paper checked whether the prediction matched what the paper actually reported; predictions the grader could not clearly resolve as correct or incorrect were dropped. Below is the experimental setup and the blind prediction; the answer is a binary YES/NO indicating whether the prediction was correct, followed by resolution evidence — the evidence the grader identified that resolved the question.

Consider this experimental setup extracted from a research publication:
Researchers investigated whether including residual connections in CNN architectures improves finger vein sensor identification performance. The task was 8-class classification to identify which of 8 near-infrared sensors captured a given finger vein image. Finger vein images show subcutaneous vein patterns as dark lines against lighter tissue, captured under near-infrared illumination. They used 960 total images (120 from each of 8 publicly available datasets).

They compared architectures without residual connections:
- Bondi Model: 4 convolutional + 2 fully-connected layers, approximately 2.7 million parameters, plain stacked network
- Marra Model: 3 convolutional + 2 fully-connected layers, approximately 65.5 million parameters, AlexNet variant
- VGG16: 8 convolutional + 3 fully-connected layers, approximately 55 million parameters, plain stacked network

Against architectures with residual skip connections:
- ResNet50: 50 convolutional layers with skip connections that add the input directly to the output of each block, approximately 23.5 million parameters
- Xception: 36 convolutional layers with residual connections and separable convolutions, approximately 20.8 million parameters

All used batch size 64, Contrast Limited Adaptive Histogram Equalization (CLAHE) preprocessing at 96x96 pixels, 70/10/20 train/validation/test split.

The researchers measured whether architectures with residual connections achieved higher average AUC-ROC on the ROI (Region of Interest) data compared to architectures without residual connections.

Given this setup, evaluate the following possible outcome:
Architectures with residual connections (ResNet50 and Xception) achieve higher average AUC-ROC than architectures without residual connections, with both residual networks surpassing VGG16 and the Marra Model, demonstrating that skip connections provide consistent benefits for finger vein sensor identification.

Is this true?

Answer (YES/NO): YES